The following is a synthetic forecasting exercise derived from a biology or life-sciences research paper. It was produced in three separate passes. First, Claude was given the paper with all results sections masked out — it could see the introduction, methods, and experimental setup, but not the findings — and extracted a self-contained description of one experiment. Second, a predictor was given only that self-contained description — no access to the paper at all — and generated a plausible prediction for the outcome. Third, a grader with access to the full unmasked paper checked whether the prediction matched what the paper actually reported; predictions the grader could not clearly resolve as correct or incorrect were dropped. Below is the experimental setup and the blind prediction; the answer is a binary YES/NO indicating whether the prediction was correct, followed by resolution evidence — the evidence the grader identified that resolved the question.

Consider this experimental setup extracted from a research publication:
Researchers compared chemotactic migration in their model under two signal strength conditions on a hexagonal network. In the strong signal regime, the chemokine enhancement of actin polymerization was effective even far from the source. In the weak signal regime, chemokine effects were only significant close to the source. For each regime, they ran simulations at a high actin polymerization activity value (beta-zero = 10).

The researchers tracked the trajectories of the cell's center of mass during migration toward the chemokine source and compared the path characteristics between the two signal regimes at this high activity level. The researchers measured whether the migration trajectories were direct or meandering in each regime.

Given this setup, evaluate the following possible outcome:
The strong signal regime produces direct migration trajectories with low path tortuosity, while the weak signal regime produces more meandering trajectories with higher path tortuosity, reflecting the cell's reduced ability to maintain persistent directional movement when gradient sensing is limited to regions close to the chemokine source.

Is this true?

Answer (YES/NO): YES